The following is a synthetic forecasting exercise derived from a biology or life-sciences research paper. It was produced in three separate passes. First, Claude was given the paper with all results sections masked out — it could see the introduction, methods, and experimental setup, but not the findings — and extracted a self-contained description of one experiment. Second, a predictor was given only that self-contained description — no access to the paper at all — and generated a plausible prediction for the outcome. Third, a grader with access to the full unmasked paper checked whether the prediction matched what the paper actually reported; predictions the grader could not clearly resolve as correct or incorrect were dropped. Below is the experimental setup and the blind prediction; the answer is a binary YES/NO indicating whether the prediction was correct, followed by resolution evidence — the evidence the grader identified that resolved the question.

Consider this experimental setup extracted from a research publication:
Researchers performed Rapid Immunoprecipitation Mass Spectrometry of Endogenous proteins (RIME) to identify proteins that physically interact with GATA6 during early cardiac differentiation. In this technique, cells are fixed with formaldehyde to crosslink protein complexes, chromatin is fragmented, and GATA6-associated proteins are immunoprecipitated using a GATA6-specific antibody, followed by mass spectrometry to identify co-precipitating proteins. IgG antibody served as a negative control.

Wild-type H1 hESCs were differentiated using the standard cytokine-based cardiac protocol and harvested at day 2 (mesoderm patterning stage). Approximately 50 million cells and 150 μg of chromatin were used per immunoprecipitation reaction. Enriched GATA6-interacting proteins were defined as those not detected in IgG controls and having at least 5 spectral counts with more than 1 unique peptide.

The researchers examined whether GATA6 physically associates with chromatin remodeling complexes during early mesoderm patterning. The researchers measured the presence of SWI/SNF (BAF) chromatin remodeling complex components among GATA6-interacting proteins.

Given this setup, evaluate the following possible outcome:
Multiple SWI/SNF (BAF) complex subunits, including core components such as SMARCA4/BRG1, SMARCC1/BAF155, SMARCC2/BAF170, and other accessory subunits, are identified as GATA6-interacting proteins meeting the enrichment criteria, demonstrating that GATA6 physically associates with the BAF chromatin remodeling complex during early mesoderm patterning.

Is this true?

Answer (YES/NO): YES